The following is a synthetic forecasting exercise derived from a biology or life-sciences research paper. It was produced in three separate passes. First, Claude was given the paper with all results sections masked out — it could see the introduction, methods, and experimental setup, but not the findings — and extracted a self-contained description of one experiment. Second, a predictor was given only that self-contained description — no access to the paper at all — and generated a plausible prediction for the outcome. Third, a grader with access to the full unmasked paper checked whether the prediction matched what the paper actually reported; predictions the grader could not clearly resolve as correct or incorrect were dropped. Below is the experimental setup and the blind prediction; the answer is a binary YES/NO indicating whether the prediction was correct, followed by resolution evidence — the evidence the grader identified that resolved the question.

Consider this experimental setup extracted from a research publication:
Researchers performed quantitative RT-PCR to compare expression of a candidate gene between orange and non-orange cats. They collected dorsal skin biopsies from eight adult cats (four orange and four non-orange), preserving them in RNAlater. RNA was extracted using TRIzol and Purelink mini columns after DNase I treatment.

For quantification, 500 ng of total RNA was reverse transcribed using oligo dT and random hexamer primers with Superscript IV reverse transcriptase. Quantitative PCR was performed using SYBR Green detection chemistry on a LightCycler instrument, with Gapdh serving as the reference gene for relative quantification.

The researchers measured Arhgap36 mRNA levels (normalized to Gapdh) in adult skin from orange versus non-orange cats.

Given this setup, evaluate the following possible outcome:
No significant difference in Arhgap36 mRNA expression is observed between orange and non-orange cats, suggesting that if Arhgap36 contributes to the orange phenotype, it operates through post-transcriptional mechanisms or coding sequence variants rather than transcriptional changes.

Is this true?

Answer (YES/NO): NO